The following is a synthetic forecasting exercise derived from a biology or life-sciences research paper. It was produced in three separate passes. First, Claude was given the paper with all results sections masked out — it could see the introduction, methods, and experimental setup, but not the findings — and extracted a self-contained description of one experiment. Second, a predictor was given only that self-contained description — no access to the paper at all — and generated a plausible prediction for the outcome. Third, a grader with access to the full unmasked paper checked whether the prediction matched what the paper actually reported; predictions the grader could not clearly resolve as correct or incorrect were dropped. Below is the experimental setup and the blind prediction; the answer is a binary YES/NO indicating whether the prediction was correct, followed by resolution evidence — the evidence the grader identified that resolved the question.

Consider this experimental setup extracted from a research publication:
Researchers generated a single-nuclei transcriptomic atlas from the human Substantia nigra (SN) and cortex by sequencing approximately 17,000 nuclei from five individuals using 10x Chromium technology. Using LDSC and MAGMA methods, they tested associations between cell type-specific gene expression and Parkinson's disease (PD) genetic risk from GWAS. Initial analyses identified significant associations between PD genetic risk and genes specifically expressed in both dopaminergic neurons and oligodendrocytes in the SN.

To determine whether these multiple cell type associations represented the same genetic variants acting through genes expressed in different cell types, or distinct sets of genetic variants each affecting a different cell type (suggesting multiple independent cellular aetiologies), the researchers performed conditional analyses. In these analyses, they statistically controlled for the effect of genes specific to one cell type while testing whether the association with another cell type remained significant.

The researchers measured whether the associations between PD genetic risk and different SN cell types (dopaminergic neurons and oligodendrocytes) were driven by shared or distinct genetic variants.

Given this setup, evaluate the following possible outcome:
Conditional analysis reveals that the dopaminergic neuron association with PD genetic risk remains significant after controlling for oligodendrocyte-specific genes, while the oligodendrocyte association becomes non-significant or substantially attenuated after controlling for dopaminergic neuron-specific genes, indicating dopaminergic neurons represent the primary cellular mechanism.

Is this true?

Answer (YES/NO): NO